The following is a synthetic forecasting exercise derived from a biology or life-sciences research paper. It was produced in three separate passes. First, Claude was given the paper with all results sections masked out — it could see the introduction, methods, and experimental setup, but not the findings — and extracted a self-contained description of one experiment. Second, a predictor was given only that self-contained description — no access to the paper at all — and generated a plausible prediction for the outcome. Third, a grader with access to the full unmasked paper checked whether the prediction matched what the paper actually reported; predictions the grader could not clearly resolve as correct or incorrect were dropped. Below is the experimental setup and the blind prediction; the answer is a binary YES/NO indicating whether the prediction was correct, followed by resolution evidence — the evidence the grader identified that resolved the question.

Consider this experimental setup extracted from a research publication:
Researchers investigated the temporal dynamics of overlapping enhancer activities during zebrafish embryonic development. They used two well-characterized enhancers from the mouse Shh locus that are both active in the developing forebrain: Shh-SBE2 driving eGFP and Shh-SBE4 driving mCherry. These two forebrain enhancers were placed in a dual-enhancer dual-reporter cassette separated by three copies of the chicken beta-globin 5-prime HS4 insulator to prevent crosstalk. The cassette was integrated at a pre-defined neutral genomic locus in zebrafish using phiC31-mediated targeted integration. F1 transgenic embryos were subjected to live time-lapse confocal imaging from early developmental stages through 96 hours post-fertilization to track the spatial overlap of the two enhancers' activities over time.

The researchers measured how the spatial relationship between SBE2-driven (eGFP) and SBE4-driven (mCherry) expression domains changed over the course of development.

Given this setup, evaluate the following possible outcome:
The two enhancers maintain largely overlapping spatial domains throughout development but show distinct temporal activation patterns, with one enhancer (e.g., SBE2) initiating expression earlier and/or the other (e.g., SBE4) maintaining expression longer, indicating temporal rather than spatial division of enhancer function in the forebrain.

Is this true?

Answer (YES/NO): NO